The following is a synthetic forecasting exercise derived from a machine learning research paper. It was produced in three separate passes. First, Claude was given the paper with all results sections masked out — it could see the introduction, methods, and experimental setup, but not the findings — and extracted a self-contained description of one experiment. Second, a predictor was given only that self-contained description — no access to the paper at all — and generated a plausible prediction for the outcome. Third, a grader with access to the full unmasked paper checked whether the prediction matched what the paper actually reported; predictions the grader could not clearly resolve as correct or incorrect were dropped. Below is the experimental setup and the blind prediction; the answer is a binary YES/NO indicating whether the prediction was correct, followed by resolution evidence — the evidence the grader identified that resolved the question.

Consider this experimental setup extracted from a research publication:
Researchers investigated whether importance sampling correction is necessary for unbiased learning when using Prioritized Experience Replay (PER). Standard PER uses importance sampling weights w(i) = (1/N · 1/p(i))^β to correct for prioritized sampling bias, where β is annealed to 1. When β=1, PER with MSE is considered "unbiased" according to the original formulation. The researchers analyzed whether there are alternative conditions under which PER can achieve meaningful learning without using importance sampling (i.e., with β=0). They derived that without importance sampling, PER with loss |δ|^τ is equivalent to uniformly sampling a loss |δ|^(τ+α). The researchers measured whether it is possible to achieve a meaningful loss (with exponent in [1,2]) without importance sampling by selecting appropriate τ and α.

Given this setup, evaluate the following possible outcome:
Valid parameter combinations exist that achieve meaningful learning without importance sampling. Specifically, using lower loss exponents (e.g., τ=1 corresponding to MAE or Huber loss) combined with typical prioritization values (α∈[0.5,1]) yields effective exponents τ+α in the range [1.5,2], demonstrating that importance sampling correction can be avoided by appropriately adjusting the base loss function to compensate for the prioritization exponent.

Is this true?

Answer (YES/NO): YES